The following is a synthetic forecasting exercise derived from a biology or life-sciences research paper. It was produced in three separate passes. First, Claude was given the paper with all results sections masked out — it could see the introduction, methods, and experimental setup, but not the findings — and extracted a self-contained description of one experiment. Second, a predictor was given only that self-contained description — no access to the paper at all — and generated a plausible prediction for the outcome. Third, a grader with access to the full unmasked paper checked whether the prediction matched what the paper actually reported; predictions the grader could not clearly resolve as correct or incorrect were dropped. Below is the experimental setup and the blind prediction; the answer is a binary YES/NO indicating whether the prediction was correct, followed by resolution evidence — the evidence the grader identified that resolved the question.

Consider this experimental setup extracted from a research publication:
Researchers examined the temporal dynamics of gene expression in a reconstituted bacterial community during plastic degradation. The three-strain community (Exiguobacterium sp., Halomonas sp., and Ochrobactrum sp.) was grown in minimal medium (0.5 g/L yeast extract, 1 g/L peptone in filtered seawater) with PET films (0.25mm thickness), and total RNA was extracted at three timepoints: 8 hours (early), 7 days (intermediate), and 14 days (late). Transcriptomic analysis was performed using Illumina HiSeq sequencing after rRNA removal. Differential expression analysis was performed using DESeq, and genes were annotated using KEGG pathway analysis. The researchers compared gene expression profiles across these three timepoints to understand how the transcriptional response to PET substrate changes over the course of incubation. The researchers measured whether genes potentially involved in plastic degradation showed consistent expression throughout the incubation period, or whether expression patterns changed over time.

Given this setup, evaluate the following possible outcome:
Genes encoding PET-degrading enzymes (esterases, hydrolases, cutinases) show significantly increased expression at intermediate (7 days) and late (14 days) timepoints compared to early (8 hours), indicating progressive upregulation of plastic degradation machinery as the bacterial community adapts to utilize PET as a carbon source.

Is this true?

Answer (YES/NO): YES